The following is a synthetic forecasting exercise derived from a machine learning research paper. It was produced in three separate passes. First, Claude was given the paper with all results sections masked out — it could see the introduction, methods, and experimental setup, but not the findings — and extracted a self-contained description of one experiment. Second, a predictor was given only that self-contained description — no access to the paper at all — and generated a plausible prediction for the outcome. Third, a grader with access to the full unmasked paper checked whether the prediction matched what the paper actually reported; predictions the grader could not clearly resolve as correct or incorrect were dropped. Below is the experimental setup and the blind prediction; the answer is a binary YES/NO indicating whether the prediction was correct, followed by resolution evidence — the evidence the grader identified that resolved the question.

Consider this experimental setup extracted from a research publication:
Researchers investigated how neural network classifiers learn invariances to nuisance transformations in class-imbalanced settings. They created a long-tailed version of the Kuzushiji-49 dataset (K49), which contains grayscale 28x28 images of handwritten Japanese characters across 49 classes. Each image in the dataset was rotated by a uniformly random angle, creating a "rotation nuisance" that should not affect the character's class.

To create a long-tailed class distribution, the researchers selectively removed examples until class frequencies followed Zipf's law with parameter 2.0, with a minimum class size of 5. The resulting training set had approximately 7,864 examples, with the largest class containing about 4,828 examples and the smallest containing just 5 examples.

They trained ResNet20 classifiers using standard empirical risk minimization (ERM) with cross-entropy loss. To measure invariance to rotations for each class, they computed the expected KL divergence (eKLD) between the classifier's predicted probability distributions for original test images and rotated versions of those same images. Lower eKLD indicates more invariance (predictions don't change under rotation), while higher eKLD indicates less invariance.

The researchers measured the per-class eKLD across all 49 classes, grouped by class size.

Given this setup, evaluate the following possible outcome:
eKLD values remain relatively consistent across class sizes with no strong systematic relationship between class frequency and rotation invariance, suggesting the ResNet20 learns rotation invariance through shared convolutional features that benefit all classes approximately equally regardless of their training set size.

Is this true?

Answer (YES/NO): NO